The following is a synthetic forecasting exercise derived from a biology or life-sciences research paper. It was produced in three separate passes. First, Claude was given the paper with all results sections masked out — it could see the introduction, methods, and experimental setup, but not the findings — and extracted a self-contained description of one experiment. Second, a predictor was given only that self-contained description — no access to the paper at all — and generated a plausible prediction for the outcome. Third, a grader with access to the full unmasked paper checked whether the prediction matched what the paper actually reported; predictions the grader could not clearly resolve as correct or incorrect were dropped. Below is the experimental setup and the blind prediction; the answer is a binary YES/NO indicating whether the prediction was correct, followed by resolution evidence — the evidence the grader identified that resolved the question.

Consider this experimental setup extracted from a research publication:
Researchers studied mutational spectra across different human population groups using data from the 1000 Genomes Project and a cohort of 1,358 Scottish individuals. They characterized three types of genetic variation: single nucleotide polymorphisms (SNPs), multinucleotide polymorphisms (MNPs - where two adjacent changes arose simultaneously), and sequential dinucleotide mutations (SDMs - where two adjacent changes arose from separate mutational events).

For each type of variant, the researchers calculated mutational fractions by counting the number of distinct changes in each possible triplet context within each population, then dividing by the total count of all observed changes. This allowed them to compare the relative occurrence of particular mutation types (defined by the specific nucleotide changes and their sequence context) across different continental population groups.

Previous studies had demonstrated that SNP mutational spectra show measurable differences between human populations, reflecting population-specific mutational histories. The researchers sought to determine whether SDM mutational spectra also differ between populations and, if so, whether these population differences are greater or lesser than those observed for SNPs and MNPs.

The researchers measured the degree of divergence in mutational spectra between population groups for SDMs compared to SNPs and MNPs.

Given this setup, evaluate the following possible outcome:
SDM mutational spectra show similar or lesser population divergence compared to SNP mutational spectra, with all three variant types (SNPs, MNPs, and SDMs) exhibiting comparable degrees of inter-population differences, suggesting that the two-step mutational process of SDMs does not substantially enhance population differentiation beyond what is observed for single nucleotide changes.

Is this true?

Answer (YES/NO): NO